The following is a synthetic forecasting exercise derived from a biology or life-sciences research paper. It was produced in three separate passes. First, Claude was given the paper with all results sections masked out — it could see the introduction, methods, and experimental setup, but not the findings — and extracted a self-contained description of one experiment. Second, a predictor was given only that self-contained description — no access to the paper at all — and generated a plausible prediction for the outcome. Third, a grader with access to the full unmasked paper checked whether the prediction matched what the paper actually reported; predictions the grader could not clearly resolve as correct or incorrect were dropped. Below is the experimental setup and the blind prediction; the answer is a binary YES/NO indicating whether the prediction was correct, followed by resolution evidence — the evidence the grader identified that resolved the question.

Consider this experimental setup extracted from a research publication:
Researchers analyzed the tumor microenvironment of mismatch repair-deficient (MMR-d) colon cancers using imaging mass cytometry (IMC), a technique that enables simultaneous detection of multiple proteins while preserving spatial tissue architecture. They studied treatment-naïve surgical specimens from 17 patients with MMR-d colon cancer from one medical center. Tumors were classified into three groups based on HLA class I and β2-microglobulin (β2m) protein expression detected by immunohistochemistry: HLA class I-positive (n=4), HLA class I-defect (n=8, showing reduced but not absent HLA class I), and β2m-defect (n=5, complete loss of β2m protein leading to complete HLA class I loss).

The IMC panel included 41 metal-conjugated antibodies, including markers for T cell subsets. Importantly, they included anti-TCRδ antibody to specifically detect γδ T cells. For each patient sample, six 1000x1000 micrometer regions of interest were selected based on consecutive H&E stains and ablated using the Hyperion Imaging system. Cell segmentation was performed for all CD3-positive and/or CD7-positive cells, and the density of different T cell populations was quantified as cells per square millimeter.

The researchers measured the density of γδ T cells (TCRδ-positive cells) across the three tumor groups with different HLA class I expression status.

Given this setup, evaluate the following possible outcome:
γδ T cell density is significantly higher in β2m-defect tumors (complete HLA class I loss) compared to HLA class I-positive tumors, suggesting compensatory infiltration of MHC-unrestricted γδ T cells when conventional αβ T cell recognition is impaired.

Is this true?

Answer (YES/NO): NO